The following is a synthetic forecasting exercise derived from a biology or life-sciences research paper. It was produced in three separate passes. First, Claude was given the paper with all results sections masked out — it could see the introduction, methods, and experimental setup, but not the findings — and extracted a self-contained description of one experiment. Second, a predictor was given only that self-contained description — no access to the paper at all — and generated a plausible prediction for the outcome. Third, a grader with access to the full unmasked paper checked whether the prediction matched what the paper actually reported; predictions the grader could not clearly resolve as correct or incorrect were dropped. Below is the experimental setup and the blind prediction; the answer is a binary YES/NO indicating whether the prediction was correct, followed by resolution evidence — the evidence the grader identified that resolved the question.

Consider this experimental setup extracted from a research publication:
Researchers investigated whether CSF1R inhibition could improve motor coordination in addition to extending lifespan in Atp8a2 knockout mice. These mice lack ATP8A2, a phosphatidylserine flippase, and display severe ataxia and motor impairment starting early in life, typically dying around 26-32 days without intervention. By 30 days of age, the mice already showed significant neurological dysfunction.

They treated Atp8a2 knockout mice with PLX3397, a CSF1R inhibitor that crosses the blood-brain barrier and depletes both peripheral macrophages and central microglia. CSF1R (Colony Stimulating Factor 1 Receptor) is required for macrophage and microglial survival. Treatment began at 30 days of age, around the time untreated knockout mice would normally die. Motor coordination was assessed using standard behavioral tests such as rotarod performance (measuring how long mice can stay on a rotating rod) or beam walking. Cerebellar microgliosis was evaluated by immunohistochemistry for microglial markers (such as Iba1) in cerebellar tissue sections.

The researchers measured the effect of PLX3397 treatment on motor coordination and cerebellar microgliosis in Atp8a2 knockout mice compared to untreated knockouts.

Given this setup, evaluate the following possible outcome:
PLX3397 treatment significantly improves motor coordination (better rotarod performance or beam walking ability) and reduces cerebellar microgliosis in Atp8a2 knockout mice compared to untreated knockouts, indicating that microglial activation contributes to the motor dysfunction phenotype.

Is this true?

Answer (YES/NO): YES